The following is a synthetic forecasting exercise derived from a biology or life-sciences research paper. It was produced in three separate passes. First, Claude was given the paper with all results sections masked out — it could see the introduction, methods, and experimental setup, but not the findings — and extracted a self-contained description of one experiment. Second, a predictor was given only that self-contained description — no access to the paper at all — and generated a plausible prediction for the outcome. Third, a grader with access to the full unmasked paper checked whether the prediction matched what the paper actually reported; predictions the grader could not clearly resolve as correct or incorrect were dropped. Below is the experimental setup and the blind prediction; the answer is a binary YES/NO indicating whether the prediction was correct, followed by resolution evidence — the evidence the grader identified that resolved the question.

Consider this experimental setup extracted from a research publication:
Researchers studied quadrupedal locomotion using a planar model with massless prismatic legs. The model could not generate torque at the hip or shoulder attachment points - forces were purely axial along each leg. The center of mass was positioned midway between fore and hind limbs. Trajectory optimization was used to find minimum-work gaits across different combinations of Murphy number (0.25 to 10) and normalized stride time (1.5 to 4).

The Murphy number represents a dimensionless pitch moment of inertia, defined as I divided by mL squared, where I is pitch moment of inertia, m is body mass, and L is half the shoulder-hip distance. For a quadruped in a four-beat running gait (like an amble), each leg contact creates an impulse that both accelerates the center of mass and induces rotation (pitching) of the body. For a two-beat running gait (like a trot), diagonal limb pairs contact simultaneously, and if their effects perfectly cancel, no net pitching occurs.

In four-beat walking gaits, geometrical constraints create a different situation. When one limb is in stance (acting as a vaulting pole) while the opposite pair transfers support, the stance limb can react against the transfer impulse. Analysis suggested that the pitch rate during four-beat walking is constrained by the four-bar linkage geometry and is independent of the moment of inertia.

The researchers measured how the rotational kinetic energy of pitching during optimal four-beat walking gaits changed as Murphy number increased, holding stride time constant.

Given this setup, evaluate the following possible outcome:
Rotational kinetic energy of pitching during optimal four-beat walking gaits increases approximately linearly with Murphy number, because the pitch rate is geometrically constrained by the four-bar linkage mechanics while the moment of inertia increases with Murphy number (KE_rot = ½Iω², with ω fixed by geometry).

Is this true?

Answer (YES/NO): YES